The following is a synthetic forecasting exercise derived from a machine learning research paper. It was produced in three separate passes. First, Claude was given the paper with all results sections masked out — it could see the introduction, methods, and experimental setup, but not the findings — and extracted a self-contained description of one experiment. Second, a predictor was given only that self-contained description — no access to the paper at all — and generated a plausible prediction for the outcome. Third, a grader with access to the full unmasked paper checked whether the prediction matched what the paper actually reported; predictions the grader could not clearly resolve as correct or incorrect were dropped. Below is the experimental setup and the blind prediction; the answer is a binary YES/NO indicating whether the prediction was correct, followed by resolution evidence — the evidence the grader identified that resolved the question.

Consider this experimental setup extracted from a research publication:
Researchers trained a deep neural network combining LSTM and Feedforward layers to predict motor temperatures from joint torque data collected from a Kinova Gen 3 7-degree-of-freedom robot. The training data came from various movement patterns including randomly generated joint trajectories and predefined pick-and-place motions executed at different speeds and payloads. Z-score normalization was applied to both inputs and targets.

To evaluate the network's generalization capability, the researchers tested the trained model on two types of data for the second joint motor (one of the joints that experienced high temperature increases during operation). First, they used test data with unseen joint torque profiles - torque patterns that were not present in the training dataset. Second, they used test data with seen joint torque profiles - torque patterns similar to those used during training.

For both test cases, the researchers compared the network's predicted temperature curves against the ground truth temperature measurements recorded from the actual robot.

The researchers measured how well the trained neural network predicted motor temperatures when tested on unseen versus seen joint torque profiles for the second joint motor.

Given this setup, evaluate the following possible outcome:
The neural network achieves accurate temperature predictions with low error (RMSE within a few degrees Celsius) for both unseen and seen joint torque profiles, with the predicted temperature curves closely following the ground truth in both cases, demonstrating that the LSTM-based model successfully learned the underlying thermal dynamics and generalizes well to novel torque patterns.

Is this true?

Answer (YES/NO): NO